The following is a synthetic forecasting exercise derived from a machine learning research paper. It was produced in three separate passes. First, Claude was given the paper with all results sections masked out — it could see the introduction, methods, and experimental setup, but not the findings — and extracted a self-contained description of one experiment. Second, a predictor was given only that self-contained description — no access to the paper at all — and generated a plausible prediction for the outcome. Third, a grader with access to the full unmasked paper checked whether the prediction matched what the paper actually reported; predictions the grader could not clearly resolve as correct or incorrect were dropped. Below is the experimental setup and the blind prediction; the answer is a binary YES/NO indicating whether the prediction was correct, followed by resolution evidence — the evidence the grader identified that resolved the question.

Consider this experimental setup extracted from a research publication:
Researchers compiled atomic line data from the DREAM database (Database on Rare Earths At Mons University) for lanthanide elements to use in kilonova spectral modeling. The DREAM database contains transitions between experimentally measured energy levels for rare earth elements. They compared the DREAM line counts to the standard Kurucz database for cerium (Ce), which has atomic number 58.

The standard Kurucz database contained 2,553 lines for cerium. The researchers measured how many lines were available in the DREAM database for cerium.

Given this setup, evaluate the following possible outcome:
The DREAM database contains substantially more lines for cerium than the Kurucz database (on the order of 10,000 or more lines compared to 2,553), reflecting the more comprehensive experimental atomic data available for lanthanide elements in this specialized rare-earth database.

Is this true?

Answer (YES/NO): YES